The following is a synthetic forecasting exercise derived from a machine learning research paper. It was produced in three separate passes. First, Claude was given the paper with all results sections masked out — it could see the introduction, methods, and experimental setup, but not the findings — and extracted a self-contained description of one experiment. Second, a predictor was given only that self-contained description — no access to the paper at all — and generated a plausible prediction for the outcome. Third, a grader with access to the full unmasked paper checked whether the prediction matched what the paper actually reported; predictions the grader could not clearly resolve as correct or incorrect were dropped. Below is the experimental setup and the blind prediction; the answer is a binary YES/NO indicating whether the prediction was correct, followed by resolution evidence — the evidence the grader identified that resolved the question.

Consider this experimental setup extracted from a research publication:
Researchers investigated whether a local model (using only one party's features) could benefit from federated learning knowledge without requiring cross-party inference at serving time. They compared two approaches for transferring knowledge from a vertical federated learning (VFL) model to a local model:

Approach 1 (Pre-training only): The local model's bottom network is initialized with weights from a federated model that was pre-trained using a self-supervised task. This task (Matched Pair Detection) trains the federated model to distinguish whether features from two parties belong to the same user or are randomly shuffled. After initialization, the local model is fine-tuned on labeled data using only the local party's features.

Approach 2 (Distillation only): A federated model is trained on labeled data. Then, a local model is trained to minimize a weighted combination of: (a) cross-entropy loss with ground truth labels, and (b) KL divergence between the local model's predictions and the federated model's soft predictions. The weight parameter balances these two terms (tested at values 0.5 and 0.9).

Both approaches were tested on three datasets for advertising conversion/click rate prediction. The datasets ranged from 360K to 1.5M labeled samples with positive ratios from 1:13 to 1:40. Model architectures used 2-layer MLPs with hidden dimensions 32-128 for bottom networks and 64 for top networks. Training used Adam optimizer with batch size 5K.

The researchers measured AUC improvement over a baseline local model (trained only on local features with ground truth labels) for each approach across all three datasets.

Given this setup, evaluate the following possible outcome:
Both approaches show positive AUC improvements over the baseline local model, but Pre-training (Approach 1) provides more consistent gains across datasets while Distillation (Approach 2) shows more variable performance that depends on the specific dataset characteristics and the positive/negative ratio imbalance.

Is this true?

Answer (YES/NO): NO